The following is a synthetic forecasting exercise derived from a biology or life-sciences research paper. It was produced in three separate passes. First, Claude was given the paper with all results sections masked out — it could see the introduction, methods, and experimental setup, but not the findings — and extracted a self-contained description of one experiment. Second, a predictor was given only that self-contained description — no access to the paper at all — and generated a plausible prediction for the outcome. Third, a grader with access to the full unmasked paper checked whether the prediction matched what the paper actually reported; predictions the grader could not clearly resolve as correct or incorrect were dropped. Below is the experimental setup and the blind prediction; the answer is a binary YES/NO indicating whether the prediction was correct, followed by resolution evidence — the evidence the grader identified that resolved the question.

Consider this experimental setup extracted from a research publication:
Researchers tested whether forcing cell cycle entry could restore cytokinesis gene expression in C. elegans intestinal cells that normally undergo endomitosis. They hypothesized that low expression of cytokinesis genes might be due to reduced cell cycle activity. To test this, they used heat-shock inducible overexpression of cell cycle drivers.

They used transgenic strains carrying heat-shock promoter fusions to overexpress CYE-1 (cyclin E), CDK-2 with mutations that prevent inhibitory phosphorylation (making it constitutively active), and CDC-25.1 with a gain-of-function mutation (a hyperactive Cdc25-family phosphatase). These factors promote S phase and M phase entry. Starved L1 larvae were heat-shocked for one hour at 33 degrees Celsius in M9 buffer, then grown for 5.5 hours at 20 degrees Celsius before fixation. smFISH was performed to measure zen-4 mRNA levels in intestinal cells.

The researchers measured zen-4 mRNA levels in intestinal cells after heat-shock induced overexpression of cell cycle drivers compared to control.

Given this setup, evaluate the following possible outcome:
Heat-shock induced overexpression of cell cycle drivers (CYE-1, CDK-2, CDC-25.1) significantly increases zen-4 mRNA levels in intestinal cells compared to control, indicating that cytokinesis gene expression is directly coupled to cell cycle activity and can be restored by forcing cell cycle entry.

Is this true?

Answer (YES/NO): NO